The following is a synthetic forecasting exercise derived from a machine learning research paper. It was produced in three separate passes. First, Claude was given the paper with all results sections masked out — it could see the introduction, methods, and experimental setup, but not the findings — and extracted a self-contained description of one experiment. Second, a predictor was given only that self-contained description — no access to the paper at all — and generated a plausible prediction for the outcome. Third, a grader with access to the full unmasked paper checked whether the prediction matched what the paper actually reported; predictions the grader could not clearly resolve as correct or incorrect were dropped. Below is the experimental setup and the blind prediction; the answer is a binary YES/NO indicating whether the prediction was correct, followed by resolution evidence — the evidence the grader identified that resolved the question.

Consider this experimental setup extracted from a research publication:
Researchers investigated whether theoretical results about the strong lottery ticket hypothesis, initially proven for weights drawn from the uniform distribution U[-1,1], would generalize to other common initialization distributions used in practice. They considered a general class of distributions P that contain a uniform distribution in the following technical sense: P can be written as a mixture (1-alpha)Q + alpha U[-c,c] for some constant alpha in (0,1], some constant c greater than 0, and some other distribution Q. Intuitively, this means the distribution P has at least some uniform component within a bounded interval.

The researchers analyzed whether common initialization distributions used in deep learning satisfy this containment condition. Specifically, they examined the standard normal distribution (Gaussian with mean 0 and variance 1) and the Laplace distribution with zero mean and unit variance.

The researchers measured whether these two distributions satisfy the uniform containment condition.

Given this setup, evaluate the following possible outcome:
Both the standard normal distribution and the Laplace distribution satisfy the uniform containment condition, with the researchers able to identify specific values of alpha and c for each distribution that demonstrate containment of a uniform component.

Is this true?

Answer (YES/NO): NO